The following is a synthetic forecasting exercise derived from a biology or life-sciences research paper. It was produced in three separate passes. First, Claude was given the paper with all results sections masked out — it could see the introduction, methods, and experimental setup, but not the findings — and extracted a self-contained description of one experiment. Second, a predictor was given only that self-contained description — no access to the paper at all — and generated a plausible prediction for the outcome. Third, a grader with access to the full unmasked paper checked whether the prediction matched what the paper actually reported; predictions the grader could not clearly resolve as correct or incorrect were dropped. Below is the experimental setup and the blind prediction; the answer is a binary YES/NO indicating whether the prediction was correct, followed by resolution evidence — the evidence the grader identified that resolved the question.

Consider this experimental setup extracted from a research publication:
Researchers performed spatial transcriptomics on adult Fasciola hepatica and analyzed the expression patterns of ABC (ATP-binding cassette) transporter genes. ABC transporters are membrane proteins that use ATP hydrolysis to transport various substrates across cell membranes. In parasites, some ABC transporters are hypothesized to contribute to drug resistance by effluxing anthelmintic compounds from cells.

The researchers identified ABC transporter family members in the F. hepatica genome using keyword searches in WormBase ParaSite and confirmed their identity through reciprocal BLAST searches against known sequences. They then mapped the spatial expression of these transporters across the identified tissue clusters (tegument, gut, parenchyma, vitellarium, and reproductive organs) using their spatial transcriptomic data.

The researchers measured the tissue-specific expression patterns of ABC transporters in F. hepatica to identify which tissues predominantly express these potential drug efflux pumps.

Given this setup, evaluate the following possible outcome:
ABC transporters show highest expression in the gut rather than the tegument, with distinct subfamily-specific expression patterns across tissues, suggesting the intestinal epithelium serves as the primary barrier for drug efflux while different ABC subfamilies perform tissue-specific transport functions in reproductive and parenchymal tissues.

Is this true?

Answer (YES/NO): NO